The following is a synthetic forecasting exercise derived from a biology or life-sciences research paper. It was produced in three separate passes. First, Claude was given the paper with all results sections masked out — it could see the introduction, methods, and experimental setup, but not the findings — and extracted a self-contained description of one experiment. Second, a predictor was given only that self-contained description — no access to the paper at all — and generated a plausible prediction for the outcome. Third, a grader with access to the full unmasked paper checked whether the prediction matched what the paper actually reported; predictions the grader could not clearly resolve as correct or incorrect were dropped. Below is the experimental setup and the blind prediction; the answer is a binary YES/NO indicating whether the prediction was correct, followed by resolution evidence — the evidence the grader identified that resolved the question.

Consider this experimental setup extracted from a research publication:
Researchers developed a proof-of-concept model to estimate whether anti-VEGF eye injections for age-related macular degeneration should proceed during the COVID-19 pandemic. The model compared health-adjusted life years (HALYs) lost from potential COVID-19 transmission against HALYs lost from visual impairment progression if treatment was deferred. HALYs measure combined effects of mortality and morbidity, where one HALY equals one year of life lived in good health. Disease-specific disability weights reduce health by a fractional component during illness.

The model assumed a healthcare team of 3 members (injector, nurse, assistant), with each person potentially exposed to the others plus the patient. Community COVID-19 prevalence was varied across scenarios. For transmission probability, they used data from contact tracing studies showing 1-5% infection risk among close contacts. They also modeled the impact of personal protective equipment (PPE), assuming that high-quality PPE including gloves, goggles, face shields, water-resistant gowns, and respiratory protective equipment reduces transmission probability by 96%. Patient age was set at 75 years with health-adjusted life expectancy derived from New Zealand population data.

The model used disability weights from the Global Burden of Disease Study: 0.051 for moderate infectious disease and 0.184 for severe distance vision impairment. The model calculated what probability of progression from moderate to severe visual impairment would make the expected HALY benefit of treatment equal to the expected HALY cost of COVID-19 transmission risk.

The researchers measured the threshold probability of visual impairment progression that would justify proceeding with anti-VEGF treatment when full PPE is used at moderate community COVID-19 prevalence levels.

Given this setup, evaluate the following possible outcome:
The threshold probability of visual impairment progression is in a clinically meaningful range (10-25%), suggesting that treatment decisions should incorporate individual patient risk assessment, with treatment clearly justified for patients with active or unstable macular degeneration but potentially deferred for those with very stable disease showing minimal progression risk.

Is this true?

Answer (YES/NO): NO